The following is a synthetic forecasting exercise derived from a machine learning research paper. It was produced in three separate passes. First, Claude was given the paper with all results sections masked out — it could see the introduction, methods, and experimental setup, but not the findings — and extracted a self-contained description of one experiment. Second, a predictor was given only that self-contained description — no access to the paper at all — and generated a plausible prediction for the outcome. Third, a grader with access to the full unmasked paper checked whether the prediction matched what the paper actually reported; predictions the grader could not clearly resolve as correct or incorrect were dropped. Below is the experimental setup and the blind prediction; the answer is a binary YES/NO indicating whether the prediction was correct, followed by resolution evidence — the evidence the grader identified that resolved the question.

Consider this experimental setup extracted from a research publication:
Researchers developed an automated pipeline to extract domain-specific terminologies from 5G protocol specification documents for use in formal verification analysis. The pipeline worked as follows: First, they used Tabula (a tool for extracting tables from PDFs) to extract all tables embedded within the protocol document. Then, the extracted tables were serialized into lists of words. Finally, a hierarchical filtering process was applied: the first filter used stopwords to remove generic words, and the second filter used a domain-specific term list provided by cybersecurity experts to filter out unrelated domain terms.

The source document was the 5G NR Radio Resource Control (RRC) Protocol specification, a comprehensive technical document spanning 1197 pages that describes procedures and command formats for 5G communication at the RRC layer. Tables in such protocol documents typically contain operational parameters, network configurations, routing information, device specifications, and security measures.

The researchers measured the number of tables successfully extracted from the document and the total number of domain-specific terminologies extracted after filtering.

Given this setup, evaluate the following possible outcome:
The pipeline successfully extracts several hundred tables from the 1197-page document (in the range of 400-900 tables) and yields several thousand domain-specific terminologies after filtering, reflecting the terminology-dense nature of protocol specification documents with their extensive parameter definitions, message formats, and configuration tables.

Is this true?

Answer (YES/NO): NO